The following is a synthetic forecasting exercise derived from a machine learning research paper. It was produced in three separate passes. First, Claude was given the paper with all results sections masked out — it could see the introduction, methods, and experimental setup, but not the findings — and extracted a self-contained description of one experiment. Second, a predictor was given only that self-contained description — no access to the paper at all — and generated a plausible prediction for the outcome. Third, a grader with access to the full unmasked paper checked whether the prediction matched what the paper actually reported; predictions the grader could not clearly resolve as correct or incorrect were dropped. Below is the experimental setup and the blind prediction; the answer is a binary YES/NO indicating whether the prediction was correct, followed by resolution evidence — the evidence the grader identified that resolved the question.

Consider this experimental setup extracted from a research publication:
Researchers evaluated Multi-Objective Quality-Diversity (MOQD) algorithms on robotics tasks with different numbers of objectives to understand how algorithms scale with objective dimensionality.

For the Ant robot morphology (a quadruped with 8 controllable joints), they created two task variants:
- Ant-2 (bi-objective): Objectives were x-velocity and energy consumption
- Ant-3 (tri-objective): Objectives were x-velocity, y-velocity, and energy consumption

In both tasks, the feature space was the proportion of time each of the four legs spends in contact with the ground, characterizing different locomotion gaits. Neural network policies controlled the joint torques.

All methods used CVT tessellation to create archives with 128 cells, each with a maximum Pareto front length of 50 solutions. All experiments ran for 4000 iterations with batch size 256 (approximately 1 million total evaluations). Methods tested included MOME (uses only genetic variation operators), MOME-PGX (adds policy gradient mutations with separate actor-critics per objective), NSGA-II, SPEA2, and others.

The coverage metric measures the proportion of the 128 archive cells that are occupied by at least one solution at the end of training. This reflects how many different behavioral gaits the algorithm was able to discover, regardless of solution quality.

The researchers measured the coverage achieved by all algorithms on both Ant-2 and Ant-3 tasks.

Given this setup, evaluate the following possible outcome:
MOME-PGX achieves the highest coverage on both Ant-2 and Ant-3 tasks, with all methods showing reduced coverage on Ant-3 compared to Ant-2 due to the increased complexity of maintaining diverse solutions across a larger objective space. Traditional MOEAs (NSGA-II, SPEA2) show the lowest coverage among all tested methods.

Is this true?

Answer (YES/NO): NO